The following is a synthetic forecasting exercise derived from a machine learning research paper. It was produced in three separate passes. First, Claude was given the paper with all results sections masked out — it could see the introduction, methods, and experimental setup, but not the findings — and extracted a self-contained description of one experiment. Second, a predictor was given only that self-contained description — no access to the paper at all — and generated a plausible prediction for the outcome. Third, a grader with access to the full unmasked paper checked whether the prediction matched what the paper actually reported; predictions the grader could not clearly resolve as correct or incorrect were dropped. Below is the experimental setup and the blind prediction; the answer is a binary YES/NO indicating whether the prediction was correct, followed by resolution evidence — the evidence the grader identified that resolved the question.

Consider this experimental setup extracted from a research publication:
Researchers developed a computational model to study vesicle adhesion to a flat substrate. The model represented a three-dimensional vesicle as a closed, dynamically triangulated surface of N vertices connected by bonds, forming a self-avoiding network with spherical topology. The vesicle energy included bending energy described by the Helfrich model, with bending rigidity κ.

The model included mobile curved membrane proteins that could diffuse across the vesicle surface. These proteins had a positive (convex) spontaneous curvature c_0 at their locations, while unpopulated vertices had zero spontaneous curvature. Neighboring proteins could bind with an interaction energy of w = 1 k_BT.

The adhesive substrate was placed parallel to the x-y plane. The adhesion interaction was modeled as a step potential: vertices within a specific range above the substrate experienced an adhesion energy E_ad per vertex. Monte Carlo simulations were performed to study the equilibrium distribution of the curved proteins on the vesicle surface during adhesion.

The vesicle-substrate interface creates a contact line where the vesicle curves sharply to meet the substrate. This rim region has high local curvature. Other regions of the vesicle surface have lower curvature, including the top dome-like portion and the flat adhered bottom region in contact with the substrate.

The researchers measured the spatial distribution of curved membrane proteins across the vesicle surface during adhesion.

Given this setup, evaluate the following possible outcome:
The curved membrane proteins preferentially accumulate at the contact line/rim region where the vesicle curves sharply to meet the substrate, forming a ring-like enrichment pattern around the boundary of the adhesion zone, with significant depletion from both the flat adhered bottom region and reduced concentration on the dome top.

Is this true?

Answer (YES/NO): YES